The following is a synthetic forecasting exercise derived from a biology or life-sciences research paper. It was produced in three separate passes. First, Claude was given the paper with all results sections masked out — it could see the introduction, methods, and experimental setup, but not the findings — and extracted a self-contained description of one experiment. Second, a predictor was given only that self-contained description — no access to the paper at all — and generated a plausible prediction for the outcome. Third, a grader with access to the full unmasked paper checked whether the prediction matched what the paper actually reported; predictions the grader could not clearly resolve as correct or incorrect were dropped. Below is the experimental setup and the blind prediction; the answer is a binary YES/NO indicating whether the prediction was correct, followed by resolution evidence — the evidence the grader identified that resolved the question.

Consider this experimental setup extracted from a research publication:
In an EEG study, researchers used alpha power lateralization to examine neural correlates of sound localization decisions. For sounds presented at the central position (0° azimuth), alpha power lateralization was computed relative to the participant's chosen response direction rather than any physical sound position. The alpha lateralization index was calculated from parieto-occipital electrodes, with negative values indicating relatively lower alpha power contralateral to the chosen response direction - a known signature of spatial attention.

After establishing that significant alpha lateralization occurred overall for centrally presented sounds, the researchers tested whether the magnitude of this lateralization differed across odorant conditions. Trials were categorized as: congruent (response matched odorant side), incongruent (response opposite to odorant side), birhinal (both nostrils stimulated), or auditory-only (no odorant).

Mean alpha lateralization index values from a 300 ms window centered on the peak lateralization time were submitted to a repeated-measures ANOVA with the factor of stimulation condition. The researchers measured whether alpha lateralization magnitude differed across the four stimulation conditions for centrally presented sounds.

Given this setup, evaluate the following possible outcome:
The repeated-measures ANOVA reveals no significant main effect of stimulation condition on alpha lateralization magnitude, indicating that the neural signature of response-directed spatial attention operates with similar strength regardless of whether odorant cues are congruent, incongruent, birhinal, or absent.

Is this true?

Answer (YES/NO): YES